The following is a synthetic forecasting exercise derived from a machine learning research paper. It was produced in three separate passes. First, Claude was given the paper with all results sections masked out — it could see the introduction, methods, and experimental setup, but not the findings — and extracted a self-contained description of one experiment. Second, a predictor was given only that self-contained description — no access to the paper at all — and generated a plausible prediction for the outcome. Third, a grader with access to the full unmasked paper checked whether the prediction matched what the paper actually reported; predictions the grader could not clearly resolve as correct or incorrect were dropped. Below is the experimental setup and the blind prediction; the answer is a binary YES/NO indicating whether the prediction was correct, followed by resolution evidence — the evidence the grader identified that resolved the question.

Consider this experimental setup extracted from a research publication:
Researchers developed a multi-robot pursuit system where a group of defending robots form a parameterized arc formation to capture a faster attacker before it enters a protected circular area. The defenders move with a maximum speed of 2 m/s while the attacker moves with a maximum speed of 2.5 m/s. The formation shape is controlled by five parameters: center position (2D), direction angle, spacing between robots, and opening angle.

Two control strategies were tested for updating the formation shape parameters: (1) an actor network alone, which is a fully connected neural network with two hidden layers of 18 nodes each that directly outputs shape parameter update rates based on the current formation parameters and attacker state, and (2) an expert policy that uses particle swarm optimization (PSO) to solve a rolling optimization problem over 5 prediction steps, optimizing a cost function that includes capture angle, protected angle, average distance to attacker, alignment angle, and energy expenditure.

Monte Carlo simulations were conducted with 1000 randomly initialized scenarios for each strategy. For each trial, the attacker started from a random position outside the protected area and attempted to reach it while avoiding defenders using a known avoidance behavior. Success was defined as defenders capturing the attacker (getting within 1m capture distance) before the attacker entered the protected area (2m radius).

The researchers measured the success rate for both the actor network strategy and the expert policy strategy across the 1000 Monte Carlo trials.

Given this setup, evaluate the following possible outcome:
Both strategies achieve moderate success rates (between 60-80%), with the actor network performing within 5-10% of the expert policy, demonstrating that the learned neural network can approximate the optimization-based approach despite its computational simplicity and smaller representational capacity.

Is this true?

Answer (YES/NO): NO